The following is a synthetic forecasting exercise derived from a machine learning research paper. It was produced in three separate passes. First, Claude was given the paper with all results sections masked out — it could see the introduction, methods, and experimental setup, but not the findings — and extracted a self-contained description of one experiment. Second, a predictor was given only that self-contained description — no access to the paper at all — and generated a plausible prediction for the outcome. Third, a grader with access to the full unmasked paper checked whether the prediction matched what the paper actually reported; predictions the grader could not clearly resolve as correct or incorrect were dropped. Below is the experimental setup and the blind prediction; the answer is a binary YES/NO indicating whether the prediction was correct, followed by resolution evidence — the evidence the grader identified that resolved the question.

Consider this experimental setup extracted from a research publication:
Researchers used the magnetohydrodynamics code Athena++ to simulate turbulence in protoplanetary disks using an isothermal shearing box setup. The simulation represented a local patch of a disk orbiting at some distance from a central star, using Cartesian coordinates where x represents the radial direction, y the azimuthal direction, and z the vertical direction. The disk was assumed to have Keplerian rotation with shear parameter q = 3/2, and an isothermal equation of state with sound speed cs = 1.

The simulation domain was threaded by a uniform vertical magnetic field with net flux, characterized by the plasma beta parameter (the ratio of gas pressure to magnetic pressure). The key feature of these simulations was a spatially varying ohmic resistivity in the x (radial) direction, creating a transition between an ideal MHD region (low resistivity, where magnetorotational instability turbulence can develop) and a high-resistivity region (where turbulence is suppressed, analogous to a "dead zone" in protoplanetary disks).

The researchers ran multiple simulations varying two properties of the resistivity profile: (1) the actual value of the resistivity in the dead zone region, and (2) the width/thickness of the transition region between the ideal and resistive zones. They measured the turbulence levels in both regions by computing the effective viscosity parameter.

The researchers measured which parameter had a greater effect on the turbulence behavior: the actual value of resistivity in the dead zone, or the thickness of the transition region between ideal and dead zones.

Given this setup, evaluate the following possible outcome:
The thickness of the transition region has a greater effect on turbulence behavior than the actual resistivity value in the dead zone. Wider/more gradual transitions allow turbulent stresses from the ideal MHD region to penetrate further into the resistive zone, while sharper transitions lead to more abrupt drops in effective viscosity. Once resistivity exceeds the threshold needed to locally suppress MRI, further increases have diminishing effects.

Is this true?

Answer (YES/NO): NO